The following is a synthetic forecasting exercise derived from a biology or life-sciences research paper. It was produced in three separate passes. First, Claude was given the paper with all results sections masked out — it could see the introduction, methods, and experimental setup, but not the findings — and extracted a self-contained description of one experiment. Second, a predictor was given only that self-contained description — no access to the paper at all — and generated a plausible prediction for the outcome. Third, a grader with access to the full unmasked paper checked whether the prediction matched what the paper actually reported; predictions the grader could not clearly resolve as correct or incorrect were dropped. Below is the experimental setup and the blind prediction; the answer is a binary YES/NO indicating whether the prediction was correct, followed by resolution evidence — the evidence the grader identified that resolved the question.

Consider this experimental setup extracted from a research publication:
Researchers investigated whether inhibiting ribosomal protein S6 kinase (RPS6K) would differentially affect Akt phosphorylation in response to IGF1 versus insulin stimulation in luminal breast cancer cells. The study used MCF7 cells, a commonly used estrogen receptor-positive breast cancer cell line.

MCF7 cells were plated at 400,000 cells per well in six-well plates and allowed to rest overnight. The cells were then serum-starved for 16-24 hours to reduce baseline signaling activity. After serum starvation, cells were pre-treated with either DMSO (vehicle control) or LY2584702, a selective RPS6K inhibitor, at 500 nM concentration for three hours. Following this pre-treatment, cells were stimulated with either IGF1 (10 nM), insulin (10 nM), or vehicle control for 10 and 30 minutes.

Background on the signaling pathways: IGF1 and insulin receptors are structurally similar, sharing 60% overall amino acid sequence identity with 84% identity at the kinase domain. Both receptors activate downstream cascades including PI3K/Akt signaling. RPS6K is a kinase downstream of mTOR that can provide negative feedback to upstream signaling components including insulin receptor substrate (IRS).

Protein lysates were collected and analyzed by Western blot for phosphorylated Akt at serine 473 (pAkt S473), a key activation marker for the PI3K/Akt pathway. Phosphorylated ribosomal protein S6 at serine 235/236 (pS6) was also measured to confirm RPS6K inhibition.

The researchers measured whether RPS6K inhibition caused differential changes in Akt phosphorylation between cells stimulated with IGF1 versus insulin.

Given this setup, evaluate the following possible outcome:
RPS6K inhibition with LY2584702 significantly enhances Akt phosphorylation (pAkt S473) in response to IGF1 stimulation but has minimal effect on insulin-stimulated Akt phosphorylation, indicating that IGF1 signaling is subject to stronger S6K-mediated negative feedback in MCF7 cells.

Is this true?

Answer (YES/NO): NO